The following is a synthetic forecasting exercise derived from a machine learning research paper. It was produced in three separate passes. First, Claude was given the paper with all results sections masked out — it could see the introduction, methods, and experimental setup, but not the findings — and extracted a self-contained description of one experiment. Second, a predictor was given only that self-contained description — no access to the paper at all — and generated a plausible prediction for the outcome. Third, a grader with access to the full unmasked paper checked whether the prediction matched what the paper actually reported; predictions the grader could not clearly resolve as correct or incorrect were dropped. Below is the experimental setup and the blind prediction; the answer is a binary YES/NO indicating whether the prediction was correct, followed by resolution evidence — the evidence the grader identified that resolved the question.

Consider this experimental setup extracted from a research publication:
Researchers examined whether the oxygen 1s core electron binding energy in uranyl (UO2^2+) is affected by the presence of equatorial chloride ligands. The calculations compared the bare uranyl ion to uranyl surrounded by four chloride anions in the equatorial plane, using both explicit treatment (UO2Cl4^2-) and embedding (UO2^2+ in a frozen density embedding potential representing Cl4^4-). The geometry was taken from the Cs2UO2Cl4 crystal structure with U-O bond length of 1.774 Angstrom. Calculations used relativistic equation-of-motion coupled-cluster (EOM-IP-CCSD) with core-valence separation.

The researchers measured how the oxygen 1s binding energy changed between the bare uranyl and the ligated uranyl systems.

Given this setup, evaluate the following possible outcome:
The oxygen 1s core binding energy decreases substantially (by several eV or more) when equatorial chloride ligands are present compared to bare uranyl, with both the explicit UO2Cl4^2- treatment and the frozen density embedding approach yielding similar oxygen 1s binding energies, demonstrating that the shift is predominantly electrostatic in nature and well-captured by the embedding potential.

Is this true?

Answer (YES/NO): YES